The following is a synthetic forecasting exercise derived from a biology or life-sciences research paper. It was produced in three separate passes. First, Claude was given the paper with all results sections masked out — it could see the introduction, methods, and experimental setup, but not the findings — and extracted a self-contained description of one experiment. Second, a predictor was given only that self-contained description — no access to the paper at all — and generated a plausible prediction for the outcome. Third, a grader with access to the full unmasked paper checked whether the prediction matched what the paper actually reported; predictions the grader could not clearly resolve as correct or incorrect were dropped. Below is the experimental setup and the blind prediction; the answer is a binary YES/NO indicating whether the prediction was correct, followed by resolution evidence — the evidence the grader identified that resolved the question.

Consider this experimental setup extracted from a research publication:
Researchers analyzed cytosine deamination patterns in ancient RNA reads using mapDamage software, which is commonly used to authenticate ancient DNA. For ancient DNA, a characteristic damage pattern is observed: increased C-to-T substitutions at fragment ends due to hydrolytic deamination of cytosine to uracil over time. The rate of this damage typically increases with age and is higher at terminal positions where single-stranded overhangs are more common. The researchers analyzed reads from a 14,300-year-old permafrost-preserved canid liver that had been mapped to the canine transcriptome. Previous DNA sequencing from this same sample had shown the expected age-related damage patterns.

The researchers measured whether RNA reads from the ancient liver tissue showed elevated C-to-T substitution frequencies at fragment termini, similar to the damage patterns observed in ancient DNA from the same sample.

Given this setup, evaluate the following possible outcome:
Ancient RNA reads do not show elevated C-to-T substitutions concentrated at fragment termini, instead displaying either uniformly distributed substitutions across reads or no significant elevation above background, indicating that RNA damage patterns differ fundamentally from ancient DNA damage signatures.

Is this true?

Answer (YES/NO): YES